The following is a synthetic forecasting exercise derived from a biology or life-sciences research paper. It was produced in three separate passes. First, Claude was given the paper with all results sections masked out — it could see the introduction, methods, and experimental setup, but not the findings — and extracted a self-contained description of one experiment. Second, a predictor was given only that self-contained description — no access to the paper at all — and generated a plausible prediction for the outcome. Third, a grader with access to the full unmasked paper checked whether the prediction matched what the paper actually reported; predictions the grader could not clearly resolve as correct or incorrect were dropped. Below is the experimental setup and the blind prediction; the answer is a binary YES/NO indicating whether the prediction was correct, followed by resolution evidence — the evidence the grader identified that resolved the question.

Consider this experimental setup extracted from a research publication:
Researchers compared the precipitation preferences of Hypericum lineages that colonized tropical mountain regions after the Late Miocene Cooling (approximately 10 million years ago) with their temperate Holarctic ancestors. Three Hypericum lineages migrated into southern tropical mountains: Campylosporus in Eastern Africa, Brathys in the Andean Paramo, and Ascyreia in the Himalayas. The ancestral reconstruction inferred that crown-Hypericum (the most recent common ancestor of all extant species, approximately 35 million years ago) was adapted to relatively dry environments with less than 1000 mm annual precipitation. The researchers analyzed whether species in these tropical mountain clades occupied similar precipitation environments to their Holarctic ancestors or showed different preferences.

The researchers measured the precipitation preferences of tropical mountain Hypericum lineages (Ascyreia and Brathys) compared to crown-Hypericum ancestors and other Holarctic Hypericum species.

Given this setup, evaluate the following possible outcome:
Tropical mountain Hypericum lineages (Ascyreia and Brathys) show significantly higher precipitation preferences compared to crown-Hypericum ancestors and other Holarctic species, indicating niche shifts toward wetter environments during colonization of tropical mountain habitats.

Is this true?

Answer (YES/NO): YES